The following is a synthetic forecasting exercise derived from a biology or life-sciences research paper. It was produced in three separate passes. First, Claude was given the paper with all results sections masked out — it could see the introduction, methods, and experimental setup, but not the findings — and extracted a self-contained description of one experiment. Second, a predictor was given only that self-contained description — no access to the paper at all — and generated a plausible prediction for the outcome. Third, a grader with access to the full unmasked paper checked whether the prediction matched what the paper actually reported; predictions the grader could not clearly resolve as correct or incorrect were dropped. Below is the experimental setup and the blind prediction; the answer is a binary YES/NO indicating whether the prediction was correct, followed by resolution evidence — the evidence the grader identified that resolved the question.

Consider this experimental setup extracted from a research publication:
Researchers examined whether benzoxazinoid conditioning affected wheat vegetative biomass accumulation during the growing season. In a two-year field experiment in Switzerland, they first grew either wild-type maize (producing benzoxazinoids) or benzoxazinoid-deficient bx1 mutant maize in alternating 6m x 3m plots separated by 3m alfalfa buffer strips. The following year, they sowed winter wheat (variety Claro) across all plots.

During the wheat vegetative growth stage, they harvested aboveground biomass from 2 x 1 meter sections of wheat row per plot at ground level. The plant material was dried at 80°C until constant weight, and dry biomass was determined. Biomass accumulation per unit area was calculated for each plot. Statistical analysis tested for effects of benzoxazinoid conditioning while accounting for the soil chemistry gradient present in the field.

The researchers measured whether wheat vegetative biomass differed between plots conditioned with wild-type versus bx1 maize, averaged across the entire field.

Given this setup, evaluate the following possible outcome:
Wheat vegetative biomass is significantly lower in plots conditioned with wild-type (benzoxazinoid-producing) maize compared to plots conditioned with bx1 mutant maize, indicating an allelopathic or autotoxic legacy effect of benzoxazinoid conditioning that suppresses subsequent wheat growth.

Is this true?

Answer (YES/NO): YES